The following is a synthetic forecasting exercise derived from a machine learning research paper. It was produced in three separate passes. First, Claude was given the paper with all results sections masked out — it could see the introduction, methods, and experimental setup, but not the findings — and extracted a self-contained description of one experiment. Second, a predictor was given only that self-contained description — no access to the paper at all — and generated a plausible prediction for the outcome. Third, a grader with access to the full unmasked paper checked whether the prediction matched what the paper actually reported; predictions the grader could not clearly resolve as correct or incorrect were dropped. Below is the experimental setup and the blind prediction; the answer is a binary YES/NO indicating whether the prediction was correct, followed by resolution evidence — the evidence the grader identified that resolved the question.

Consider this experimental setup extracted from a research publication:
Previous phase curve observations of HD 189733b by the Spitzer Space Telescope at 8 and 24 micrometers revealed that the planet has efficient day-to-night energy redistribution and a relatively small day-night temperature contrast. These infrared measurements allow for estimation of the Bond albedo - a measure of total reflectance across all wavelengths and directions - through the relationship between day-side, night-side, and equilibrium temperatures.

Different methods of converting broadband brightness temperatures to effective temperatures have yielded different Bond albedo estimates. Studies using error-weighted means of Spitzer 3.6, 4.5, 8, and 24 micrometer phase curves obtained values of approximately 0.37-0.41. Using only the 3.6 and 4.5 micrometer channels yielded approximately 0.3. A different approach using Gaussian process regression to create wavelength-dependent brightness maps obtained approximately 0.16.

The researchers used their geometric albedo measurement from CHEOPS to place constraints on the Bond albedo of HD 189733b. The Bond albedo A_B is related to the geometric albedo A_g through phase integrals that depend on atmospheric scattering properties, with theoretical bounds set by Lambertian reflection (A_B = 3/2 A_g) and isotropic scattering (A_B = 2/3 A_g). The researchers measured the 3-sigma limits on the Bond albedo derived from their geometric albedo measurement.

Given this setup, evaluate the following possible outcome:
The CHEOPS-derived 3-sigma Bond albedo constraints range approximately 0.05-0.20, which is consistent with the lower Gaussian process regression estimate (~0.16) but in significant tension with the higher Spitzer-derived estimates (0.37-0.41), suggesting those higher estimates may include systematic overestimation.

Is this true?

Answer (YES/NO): NO